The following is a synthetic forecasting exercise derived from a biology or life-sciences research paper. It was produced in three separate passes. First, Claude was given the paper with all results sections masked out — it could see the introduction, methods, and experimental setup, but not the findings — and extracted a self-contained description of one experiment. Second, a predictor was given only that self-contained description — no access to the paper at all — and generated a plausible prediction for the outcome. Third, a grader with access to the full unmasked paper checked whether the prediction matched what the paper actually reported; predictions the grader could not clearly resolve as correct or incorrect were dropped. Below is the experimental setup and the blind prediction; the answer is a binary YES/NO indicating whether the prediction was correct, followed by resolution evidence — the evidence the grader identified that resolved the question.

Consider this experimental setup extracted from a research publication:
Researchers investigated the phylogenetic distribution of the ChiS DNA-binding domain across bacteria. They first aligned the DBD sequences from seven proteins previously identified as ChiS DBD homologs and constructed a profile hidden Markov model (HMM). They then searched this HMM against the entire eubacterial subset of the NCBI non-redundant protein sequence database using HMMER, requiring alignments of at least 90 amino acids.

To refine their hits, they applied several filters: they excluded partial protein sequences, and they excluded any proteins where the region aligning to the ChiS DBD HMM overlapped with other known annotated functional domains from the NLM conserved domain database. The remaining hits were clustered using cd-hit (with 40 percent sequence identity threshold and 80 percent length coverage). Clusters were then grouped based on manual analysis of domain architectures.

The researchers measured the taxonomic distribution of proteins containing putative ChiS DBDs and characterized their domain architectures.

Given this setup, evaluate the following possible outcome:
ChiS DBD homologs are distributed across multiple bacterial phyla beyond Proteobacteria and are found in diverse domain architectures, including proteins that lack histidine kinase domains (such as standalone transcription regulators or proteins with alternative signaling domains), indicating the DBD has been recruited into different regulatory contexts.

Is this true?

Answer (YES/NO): NO